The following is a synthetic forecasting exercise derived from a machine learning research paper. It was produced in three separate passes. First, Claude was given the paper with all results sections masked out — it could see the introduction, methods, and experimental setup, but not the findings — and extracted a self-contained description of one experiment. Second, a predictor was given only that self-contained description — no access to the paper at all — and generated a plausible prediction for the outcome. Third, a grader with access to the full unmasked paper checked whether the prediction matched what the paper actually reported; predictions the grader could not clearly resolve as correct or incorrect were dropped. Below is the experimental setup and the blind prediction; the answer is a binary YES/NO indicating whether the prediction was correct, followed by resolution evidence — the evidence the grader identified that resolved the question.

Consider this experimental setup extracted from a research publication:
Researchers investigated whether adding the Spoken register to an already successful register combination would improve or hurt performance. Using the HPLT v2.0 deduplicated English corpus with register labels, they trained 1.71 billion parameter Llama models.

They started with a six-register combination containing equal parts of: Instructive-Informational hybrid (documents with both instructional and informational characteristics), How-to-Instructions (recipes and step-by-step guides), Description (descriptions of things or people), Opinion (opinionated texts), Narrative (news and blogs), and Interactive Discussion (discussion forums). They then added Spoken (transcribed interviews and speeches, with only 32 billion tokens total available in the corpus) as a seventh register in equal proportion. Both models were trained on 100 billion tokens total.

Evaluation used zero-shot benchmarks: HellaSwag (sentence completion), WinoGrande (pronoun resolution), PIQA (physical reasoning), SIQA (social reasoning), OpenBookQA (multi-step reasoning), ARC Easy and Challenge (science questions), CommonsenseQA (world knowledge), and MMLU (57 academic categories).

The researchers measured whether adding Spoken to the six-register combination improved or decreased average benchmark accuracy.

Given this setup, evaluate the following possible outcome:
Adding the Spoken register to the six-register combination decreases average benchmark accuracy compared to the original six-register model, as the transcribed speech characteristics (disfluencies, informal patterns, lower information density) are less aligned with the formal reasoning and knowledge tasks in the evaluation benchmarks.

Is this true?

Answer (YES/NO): YES